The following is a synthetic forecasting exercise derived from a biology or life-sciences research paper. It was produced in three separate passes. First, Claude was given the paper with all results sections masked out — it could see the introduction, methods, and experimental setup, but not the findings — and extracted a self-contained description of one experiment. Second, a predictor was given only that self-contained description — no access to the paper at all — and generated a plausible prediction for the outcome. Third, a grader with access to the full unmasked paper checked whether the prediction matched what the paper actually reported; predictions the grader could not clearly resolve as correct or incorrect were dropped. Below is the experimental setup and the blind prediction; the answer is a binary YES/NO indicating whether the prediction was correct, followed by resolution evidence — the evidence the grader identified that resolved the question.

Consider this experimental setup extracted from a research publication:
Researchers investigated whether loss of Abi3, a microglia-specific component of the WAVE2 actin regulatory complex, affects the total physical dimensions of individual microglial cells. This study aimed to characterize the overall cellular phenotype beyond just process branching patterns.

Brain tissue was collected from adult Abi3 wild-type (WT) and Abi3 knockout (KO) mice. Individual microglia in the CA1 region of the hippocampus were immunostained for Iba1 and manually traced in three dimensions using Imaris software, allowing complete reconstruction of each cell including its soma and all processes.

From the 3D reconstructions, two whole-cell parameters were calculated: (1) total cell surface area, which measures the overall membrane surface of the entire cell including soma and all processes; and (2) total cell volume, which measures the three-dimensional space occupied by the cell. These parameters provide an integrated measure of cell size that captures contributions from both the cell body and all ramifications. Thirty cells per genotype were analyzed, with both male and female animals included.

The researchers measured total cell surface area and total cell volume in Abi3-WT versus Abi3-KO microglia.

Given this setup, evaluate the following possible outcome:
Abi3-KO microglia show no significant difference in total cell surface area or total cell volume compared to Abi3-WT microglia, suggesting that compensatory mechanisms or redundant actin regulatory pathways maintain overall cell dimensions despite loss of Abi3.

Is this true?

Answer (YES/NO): NO